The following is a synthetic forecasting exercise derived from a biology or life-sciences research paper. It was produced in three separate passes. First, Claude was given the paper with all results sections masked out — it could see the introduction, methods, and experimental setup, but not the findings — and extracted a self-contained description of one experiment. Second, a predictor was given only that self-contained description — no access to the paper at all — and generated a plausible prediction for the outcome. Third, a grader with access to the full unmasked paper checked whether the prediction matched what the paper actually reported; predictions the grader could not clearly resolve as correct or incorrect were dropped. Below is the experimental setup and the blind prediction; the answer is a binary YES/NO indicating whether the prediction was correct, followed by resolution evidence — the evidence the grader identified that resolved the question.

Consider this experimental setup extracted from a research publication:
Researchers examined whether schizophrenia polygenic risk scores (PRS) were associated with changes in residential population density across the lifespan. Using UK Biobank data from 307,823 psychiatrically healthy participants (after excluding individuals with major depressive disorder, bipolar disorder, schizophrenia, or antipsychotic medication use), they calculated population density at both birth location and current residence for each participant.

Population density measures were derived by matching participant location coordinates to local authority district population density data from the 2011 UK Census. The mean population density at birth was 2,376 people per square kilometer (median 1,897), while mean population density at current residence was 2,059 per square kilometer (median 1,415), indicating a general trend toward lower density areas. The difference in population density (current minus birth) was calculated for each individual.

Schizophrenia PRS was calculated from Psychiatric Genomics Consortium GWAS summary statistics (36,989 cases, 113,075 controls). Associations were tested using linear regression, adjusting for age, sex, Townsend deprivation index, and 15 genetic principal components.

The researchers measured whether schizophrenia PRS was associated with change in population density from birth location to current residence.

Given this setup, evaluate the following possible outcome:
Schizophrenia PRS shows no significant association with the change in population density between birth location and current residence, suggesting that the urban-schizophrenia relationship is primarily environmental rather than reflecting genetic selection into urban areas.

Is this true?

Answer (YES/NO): NO